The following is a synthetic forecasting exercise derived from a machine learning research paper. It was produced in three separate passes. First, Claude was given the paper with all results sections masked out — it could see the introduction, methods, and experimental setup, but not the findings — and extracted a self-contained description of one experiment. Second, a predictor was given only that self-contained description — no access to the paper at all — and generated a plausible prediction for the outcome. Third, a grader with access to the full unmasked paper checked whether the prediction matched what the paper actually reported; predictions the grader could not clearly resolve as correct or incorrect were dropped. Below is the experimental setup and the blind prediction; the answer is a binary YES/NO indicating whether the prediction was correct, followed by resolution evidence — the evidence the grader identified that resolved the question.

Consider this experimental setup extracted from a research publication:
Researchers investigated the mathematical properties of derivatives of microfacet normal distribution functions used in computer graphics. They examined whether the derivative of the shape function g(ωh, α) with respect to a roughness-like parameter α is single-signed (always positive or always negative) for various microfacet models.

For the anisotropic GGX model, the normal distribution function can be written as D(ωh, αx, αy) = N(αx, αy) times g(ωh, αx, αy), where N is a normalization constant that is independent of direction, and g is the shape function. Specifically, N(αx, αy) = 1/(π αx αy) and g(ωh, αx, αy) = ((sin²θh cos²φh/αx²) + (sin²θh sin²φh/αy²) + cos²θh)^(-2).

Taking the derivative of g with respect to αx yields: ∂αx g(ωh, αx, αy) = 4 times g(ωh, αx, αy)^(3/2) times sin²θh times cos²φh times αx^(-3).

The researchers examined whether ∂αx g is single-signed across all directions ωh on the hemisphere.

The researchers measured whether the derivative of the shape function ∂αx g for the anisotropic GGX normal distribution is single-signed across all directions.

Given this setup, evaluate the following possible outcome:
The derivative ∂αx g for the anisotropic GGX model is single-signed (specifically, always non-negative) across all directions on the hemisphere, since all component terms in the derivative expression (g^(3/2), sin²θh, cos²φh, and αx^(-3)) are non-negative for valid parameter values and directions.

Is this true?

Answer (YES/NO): YES